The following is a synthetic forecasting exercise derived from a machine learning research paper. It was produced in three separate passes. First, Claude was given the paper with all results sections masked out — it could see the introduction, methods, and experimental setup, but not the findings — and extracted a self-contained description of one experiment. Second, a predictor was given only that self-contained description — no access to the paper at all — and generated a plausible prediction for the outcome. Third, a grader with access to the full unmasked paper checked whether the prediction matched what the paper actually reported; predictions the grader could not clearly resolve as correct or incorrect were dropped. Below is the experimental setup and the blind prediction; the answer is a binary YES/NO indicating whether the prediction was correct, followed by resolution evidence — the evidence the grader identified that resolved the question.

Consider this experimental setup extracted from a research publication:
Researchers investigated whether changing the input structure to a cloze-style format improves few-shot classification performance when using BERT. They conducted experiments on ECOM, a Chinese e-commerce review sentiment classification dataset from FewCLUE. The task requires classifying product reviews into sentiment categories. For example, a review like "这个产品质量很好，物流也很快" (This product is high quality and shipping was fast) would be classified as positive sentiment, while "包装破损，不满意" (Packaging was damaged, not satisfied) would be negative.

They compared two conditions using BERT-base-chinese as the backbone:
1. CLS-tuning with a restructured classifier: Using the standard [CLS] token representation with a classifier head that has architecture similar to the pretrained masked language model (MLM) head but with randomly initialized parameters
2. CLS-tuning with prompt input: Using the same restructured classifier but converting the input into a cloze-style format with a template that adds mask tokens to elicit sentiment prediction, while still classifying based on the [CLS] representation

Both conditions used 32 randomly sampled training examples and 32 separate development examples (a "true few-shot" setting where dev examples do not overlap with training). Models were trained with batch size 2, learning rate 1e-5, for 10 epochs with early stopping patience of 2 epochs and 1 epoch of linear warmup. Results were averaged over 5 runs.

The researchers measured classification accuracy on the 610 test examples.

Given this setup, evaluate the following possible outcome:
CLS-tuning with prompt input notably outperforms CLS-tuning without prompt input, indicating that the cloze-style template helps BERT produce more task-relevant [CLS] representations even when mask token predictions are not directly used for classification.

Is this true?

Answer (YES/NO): NO